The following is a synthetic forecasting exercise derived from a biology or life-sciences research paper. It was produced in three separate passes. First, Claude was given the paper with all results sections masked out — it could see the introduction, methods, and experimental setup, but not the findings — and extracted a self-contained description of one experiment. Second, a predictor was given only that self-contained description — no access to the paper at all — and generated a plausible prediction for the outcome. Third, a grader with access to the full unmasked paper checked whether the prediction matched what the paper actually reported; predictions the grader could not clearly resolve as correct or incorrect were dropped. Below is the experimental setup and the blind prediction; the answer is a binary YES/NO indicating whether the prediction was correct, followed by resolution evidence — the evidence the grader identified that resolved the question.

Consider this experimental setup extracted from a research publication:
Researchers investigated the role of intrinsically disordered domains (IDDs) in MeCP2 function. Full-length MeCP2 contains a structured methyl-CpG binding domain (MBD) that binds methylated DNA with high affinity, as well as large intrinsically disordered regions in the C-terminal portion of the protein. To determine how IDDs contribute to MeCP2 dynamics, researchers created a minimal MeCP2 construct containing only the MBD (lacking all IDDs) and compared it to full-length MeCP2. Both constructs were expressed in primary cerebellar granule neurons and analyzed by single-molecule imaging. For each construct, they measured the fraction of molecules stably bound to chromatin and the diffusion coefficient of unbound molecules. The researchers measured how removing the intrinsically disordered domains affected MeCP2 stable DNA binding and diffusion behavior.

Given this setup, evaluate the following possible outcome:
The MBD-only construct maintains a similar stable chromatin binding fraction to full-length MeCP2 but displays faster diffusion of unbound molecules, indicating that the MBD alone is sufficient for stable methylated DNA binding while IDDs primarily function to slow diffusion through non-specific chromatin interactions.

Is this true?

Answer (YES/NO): YES